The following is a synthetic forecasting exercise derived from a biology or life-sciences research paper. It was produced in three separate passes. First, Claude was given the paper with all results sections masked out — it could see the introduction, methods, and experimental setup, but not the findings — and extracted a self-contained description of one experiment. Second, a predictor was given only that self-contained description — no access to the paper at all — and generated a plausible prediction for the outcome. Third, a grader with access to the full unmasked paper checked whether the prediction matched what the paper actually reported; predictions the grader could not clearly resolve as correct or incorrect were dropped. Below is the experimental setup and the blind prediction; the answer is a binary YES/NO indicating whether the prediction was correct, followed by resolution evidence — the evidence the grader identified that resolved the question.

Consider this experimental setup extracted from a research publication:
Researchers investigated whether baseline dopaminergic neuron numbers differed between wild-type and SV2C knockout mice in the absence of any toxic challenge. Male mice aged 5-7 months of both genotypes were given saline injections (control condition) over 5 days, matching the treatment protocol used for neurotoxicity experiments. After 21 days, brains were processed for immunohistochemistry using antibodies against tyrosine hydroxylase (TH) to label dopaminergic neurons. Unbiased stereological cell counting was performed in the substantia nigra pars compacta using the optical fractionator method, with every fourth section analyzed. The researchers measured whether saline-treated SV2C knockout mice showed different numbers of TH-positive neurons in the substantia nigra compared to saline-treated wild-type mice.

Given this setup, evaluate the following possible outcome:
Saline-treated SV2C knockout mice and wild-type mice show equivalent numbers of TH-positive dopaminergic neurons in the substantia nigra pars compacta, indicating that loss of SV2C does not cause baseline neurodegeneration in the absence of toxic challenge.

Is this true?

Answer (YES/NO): YES